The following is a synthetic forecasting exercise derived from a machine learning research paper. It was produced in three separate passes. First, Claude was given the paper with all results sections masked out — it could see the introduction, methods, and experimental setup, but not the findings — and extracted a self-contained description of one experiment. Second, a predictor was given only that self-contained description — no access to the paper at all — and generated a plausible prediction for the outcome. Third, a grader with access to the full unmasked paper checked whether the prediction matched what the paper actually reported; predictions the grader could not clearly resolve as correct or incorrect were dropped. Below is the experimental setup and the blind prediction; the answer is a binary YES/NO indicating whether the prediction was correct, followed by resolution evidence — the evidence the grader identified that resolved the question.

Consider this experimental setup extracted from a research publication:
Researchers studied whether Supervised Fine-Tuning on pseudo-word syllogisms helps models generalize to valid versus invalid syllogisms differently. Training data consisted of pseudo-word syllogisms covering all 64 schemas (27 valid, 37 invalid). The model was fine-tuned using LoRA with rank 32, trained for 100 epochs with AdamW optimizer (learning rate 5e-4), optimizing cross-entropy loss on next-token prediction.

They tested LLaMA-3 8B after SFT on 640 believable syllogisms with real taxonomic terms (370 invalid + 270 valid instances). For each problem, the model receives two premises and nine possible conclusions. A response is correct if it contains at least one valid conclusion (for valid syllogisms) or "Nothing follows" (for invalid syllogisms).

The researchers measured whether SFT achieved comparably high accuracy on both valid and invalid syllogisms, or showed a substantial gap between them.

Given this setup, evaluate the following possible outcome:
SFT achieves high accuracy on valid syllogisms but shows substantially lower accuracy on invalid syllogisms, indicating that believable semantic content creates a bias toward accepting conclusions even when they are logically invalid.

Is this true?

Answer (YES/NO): NO